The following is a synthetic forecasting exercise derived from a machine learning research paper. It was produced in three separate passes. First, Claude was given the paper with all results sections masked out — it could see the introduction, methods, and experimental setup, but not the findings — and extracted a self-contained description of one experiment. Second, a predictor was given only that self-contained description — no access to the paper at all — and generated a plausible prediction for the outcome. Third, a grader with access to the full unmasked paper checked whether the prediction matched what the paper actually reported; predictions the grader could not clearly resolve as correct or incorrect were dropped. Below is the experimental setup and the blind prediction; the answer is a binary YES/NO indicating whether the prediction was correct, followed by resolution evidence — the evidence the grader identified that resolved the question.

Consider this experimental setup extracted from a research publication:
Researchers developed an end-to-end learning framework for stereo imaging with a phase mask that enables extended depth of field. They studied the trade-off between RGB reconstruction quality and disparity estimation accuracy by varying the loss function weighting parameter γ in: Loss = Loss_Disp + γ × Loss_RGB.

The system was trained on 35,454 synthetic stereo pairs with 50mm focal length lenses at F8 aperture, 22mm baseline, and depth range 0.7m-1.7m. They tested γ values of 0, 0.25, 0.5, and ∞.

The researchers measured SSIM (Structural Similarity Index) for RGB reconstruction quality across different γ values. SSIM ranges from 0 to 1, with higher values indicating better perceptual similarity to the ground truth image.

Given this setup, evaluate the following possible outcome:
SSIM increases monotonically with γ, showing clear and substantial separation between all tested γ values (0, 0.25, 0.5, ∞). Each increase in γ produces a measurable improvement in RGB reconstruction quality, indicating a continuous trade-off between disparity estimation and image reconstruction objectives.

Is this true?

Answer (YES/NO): NO